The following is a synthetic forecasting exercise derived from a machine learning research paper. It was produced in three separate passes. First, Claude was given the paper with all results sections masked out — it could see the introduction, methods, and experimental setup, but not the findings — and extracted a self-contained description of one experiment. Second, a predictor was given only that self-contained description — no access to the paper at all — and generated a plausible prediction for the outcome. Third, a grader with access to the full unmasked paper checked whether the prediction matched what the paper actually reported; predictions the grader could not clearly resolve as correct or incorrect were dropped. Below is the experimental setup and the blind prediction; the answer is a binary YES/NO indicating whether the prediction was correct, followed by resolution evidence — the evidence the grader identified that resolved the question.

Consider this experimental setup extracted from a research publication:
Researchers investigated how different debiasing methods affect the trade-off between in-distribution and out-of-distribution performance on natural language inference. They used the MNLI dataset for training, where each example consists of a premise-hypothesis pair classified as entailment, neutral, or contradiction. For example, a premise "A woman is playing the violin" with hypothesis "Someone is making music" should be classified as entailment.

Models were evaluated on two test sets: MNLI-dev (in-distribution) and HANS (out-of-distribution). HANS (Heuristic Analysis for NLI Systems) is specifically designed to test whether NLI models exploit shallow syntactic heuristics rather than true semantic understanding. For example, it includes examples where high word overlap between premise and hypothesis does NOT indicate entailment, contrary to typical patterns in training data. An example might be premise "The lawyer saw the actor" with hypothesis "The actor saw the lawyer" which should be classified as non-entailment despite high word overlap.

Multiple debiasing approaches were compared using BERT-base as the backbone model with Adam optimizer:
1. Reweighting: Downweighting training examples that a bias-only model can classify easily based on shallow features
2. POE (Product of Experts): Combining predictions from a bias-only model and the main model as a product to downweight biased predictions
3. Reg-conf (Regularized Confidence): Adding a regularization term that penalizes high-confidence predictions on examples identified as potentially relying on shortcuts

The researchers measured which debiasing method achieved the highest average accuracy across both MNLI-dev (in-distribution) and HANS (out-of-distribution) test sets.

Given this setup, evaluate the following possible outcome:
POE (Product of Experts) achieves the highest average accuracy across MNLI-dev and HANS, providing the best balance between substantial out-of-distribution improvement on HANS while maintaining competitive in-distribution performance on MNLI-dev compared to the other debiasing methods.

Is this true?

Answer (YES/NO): NO